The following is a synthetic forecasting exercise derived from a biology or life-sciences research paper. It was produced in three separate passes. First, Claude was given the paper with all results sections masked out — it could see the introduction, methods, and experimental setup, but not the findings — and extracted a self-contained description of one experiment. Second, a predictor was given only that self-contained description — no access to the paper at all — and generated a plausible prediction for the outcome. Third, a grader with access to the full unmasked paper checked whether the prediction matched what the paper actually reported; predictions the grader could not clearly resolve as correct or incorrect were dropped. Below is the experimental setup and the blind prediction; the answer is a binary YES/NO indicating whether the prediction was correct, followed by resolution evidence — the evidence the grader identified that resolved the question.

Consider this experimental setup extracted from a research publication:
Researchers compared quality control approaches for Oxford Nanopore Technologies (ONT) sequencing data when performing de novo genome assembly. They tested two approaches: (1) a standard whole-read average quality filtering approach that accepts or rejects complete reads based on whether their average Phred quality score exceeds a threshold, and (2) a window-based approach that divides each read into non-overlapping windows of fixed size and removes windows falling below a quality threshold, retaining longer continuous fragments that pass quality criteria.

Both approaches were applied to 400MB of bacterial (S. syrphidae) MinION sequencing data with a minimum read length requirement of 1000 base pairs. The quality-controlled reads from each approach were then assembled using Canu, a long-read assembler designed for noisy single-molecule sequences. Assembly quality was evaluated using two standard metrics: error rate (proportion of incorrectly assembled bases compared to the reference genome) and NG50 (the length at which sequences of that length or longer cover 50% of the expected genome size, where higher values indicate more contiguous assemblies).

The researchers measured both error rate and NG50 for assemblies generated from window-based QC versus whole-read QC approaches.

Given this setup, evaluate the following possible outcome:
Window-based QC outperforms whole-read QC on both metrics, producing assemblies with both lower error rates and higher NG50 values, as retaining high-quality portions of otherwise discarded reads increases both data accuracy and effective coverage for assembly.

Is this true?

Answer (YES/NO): NO